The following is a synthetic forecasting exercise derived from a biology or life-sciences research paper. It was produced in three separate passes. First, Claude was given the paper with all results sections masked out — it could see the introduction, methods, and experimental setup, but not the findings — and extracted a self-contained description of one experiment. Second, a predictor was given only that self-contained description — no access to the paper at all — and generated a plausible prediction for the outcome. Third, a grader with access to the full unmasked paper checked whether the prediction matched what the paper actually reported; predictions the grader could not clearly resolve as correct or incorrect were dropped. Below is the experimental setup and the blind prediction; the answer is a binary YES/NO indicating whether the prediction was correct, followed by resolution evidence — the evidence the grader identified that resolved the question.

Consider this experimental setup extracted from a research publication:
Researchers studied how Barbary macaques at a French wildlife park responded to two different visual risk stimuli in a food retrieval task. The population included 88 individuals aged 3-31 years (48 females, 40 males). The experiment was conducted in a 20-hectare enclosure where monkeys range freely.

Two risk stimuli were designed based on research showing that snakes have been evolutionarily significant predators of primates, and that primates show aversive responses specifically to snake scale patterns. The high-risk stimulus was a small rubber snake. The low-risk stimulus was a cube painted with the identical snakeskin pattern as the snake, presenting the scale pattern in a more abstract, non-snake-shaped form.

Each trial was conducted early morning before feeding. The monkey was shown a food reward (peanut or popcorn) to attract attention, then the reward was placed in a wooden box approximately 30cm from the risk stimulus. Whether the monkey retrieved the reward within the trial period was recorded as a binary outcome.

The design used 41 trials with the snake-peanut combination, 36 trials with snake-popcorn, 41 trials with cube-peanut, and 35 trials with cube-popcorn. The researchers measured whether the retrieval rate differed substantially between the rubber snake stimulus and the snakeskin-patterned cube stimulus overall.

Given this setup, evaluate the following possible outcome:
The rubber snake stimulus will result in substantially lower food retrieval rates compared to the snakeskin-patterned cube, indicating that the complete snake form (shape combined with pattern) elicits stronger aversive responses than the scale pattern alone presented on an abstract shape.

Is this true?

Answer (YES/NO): YES